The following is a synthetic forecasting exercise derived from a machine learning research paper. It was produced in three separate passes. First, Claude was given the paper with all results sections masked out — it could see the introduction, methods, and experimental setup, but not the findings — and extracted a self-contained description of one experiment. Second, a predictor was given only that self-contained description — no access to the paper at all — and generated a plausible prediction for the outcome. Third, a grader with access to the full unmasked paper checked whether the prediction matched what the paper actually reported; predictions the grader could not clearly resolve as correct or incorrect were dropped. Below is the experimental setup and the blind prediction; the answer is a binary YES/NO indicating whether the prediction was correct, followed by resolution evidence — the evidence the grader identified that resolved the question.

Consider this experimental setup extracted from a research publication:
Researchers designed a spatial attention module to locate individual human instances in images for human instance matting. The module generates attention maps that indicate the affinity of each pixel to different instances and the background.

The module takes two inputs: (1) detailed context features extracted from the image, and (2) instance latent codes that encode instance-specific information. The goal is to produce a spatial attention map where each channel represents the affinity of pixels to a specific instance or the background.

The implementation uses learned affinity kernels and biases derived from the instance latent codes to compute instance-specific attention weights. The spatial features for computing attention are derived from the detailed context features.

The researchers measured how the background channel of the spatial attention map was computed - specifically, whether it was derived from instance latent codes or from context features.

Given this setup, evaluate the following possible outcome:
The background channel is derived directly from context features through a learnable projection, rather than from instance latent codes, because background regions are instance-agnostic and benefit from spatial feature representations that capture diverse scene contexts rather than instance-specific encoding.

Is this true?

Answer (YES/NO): YES